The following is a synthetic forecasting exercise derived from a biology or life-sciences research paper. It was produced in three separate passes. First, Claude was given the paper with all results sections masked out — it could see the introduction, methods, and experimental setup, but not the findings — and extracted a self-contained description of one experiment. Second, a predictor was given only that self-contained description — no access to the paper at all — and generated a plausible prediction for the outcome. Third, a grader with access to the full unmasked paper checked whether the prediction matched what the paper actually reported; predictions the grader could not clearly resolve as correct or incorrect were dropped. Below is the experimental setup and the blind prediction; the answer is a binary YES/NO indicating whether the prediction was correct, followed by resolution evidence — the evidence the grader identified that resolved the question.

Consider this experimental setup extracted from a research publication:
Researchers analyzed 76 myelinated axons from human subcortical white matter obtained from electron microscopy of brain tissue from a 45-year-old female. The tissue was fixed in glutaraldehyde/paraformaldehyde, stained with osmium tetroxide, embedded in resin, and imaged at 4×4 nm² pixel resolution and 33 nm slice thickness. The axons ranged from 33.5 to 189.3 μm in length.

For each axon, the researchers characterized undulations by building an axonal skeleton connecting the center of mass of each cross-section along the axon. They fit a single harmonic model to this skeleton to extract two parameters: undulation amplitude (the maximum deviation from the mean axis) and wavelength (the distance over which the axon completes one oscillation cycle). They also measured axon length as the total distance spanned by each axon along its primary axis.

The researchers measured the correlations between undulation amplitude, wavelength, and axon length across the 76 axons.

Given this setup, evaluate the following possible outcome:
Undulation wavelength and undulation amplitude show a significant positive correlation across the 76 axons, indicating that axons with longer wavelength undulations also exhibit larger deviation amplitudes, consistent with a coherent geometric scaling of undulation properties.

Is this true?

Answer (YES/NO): YES